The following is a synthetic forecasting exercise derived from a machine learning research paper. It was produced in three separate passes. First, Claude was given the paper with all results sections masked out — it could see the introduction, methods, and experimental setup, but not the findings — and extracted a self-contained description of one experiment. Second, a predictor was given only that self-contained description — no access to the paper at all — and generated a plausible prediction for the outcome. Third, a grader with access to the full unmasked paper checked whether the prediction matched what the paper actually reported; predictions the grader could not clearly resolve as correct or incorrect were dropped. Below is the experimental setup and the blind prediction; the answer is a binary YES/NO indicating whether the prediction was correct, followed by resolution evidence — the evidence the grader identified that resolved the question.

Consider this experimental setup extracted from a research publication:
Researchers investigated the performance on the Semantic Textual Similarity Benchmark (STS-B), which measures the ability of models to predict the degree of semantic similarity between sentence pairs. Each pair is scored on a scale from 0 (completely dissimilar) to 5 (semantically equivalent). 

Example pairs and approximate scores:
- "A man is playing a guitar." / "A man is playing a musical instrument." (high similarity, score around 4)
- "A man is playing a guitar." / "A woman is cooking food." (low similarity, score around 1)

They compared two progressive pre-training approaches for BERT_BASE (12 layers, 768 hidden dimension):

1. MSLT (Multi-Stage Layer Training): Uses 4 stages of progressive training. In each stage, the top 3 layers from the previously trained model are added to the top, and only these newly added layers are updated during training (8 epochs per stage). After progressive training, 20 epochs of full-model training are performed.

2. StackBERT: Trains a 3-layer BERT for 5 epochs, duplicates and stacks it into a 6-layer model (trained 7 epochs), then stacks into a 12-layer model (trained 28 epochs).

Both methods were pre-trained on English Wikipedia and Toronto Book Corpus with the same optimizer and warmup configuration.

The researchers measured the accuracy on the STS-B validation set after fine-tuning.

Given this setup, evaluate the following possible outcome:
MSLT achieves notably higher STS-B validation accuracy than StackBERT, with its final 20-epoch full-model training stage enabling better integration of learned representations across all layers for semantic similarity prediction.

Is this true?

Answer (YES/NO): NO